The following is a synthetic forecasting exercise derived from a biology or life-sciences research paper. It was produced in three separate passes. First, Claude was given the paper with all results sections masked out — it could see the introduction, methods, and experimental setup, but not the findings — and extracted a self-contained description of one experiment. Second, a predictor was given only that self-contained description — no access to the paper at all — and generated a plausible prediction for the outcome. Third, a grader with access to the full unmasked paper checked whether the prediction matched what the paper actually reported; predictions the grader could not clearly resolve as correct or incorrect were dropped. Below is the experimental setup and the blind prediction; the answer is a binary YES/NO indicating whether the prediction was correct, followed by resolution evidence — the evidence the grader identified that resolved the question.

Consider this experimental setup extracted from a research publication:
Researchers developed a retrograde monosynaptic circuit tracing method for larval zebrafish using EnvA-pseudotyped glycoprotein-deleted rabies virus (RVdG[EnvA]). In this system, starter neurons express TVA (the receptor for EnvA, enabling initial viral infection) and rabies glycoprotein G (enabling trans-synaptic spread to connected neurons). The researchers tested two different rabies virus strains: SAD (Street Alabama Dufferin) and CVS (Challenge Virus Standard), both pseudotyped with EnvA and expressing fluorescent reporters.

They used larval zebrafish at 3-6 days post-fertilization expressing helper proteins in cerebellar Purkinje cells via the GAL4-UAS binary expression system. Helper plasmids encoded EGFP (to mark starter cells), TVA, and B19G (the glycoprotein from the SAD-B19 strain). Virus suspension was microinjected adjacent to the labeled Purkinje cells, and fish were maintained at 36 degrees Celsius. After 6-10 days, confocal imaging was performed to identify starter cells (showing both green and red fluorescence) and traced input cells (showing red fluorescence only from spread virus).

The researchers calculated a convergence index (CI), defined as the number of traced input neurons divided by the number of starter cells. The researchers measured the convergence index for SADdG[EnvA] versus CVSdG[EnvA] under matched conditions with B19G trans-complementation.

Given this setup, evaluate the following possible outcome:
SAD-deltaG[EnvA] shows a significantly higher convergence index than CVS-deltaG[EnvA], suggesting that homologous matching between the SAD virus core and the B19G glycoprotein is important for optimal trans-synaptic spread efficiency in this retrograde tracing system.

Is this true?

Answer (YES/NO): NO